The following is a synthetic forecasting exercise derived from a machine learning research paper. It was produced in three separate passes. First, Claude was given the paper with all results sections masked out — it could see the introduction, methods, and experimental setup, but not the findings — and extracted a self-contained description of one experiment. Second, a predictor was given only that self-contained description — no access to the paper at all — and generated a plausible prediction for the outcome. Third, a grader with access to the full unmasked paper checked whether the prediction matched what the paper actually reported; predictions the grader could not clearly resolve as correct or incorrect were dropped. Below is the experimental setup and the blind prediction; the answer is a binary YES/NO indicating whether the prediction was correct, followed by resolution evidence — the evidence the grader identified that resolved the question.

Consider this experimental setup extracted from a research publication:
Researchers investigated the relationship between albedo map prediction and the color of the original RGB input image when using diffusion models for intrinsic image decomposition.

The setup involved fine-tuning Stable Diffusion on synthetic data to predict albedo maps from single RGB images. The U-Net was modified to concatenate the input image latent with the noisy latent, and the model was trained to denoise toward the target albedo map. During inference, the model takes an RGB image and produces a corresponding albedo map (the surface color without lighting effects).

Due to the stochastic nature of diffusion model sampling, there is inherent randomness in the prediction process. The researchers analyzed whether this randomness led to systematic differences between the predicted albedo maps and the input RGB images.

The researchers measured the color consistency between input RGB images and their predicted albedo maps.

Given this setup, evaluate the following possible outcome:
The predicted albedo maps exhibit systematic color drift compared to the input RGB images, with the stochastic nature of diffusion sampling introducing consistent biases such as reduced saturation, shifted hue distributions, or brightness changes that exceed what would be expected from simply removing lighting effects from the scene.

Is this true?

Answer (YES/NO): NO